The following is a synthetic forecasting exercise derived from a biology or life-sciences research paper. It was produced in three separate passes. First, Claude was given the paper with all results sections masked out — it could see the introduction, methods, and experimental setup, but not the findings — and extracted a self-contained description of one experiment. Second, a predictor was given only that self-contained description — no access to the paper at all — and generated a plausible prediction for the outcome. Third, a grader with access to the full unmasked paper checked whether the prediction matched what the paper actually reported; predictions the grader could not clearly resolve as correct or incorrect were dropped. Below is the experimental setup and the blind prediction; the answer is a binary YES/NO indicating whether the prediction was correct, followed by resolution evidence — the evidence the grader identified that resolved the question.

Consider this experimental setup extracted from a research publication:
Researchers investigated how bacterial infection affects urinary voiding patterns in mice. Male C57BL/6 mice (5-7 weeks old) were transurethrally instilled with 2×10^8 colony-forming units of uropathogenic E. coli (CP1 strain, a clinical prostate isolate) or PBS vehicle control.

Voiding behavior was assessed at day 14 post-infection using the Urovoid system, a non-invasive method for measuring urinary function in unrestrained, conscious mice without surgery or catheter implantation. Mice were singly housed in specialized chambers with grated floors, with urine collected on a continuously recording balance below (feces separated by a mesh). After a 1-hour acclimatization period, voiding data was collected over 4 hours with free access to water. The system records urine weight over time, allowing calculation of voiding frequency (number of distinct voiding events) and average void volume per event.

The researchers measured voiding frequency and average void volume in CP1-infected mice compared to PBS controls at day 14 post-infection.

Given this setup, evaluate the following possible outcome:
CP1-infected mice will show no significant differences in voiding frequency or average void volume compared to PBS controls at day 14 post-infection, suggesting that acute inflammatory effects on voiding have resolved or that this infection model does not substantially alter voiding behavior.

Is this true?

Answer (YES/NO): NO